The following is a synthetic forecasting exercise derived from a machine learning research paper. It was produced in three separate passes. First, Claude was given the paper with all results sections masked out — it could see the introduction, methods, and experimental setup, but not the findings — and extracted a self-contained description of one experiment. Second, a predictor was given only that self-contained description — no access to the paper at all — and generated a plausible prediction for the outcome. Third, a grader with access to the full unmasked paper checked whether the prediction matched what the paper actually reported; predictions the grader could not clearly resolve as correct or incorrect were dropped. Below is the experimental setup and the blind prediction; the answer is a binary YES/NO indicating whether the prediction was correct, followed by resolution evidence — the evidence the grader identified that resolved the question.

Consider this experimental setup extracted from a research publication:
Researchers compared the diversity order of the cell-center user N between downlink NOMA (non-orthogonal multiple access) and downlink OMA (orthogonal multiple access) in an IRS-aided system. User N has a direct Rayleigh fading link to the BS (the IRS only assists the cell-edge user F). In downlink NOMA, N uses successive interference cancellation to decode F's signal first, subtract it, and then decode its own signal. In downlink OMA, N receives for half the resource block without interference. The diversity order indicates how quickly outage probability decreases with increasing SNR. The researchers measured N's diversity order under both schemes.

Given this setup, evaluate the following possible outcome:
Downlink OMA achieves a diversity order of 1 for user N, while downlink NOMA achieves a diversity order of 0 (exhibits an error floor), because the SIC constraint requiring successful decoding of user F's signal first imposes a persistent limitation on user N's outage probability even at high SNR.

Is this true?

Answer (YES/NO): NO